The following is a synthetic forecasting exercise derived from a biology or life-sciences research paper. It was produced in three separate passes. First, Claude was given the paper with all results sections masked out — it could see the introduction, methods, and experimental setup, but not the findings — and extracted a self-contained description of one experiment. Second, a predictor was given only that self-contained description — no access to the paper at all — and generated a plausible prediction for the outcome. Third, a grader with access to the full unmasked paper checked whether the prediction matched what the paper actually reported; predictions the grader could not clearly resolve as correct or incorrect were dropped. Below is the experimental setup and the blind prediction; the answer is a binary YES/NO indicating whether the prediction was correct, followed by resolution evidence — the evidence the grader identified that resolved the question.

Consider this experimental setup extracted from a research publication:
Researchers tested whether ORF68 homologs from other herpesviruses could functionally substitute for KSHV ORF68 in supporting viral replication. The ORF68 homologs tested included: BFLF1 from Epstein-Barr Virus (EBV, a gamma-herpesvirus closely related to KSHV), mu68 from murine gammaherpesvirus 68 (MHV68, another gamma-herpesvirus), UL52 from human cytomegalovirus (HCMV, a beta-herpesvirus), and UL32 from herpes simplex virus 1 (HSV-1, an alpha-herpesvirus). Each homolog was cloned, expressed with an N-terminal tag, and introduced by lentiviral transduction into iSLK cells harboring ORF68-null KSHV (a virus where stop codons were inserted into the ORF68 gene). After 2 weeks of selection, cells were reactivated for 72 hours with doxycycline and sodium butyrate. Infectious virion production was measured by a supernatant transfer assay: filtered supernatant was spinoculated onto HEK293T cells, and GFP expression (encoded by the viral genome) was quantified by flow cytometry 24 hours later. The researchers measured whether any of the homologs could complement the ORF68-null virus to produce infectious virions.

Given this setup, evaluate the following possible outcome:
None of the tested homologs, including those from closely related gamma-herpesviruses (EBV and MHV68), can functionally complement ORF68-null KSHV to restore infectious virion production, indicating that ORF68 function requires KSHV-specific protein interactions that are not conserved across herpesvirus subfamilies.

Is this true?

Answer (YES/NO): NO